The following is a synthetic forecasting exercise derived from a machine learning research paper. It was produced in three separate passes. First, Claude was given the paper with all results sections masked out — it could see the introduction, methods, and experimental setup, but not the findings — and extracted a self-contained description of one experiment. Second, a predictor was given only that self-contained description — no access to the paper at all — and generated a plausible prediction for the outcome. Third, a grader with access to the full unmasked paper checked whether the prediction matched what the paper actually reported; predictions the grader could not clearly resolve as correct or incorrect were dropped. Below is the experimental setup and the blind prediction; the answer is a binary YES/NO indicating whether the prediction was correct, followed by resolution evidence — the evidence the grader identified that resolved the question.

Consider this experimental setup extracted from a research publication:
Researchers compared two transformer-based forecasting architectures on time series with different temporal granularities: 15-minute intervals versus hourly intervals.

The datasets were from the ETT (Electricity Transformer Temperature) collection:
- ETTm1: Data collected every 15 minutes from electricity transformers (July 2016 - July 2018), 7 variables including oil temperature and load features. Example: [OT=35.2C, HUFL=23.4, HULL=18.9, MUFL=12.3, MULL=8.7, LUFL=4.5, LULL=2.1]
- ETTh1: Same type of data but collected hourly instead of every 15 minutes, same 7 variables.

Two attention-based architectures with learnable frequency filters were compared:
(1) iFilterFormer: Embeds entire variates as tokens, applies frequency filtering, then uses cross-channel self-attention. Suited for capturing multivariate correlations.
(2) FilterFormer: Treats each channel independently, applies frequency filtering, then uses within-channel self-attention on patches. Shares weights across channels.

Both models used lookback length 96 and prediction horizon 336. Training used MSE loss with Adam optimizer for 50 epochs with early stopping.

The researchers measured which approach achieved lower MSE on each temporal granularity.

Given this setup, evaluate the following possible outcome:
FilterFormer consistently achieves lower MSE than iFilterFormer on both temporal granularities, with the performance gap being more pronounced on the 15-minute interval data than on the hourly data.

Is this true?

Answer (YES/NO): YES